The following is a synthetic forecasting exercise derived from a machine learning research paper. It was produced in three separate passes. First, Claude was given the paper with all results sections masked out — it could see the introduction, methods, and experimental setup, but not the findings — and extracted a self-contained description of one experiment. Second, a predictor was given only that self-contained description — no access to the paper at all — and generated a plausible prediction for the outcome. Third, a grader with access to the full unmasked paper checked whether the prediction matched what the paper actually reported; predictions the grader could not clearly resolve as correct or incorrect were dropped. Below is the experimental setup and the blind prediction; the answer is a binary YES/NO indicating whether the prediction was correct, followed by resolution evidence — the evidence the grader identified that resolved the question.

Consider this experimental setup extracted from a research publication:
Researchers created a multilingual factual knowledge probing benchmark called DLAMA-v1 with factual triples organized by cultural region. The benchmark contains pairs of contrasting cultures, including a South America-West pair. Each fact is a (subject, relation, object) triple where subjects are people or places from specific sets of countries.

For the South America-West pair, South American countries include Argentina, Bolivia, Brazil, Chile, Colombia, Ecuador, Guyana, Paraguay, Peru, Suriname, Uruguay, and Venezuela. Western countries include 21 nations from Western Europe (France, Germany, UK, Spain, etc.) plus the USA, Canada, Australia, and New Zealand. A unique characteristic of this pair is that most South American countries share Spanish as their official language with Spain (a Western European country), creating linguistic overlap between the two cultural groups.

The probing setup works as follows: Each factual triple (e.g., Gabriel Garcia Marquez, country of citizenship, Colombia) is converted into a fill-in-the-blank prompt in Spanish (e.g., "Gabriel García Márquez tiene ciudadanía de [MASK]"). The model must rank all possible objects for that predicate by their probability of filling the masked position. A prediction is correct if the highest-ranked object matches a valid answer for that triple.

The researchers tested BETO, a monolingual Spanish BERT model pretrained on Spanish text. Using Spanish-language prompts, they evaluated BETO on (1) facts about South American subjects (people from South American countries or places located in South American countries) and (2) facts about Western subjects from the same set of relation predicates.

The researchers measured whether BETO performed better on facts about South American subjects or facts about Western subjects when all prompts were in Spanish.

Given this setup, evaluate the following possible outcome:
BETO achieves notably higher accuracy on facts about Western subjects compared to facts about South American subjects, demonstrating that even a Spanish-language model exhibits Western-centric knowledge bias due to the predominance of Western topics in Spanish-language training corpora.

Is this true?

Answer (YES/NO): YES